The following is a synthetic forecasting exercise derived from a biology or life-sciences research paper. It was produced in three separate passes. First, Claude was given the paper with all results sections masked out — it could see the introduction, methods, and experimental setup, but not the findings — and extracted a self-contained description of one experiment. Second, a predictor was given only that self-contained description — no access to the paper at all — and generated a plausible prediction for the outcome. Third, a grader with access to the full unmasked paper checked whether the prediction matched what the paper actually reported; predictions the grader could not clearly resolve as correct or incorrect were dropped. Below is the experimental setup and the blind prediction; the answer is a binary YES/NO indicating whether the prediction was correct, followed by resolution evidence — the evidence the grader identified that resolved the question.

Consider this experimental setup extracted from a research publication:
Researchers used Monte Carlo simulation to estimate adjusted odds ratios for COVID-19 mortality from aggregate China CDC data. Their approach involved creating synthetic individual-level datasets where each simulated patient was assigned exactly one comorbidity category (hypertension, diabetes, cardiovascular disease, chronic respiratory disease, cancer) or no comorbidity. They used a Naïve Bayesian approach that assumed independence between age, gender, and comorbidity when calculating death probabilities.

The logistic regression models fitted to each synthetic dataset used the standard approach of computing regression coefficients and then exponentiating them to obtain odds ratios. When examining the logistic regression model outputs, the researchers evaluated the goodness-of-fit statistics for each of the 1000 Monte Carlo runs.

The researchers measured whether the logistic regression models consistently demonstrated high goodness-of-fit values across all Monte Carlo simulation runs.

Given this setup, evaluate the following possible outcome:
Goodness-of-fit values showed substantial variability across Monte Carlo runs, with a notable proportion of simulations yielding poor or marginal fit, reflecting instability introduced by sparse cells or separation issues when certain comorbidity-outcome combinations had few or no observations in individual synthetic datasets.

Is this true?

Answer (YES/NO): NO